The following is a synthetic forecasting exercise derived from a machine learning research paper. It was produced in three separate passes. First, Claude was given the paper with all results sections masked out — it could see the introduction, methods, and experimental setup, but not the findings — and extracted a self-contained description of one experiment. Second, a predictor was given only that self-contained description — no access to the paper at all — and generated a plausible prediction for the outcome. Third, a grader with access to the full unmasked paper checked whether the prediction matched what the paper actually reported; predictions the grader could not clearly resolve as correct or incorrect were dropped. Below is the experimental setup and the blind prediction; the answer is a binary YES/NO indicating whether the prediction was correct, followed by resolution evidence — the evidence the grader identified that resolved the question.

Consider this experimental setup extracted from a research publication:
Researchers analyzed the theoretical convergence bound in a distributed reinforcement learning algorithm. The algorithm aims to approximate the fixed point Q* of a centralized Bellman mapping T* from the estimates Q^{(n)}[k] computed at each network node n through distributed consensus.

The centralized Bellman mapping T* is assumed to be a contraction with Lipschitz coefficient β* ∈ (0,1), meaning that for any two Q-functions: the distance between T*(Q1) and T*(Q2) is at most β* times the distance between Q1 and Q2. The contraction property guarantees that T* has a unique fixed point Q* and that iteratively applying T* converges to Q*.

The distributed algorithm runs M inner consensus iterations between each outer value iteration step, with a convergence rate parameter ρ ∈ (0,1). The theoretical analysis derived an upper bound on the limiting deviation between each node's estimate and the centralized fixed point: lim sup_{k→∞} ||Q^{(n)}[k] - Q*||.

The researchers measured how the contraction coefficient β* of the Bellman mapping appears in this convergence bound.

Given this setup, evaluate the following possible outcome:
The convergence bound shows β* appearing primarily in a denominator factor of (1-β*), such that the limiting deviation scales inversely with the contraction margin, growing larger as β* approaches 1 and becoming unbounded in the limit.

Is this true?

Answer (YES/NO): YES